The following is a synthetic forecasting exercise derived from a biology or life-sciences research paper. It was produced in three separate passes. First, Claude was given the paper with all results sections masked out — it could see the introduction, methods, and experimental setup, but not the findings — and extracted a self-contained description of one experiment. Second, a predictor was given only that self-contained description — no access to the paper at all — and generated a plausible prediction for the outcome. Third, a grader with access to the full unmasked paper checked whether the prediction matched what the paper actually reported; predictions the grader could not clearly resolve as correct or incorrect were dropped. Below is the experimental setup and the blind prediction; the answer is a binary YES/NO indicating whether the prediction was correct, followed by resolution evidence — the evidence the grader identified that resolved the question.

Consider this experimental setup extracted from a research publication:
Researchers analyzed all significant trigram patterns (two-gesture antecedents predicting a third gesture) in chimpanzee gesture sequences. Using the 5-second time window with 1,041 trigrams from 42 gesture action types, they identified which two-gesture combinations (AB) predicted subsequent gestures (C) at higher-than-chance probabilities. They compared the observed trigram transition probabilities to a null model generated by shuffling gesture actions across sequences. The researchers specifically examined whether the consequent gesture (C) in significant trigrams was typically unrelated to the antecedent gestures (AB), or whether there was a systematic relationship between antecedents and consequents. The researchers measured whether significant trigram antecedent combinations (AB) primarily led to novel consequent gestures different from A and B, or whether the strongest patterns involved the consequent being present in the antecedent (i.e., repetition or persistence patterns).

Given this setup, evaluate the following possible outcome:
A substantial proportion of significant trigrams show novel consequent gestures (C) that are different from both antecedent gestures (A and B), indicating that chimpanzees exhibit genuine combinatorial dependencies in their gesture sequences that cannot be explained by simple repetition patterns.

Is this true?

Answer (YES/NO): NO